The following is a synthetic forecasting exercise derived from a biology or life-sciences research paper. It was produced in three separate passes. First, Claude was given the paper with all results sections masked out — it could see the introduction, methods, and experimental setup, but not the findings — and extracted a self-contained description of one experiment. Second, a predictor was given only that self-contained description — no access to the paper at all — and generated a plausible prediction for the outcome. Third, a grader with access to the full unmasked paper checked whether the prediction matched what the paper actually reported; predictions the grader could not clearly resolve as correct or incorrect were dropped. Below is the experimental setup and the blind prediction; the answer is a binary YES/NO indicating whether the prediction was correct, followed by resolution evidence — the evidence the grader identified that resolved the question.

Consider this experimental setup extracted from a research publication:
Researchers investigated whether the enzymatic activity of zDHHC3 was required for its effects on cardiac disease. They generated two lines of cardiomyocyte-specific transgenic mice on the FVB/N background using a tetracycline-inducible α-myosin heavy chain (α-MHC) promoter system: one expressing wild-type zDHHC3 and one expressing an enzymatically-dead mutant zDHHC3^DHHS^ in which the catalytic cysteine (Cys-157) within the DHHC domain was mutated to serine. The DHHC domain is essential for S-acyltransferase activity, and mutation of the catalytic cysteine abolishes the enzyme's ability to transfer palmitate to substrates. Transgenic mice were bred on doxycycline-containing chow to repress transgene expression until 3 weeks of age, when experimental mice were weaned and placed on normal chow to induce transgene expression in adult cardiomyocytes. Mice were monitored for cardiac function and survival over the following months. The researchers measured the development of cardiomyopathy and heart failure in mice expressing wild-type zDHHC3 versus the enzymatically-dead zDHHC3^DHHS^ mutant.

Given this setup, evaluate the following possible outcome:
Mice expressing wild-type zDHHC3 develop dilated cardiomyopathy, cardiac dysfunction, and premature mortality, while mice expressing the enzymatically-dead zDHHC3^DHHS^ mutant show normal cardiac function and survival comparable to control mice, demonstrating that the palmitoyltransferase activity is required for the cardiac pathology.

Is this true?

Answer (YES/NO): YES